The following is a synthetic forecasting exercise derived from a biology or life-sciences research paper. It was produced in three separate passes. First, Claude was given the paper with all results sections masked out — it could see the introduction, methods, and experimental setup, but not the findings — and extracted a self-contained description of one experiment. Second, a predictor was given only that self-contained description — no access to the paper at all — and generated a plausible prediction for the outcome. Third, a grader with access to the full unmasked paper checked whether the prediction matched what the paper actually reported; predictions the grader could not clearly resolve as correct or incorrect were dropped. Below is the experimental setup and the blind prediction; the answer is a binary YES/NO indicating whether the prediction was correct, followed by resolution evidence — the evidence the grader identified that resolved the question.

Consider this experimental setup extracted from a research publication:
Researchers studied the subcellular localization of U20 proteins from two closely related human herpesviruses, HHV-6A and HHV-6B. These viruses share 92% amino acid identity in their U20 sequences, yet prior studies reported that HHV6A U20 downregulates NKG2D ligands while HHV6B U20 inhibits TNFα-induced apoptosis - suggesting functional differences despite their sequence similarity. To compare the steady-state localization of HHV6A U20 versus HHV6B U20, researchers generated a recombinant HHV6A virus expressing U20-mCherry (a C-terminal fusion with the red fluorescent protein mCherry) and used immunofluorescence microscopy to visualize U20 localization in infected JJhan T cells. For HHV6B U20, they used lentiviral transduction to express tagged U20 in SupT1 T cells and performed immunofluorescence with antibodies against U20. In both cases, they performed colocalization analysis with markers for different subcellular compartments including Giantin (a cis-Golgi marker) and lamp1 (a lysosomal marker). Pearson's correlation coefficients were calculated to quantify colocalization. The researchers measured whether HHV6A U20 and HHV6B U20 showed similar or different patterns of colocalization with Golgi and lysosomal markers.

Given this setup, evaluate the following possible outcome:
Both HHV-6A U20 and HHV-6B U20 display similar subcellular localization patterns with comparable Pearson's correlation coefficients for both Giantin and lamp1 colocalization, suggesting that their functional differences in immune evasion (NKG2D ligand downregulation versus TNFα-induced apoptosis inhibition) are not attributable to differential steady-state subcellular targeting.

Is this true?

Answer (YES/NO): NO